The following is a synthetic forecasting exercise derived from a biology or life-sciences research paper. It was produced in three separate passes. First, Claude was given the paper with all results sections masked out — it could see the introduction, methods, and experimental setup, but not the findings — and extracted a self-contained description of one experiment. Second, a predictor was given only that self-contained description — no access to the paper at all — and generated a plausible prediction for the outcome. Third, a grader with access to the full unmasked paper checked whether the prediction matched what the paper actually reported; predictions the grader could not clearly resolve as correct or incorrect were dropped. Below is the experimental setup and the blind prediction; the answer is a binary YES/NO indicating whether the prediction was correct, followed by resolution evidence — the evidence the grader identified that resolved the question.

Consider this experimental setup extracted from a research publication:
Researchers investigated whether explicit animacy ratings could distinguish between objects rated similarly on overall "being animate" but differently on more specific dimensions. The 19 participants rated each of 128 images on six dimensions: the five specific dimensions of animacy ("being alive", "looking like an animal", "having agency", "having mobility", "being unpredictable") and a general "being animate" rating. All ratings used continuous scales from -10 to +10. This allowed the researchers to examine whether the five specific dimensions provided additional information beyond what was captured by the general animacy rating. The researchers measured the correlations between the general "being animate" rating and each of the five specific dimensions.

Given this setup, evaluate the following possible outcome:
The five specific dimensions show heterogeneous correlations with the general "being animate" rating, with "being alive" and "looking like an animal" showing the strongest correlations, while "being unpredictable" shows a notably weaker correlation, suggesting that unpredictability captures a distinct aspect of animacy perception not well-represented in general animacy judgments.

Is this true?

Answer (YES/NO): NO